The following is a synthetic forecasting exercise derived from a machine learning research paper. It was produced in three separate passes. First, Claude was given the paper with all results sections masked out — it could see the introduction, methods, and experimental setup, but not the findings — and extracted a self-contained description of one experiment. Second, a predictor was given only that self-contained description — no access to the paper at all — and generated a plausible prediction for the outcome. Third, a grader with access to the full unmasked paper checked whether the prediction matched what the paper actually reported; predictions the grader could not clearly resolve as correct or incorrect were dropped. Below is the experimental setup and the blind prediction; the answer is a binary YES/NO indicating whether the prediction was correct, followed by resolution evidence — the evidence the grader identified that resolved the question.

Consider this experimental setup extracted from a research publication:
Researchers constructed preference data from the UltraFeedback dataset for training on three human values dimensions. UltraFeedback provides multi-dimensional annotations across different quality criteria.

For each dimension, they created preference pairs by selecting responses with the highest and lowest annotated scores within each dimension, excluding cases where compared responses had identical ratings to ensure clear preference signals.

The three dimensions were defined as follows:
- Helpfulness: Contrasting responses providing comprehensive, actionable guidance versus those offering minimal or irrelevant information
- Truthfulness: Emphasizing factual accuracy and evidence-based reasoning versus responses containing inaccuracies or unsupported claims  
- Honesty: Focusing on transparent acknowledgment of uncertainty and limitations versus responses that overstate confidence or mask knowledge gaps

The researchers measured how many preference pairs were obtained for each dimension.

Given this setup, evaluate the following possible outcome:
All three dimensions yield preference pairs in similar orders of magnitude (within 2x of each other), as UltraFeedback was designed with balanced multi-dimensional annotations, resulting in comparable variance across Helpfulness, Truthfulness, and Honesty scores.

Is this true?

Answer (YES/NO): YES